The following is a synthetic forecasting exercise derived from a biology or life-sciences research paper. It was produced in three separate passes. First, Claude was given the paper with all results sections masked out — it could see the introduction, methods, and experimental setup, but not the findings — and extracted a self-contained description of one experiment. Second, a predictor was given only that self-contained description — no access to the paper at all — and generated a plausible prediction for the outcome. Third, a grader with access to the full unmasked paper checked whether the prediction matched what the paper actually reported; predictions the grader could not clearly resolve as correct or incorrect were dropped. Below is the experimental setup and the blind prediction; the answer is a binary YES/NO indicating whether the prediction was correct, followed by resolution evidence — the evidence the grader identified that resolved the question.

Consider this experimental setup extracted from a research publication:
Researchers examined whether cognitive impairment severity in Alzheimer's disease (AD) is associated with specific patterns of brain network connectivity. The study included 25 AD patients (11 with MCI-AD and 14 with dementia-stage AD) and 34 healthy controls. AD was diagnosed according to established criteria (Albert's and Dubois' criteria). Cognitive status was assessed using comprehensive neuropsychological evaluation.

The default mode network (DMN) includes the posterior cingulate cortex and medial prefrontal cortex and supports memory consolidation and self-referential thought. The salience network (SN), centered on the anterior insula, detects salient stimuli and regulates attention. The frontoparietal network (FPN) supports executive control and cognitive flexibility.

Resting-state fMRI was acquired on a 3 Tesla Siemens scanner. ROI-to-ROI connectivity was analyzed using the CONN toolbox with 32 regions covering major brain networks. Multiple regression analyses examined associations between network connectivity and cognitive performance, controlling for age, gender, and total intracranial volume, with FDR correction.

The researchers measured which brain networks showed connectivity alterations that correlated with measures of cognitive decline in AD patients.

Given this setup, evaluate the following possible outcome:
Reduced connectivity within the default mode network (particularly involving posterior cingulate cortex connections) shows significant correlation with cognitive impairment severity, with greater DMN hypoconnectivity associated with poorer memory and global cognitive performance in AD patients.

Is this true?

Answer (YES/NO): YES